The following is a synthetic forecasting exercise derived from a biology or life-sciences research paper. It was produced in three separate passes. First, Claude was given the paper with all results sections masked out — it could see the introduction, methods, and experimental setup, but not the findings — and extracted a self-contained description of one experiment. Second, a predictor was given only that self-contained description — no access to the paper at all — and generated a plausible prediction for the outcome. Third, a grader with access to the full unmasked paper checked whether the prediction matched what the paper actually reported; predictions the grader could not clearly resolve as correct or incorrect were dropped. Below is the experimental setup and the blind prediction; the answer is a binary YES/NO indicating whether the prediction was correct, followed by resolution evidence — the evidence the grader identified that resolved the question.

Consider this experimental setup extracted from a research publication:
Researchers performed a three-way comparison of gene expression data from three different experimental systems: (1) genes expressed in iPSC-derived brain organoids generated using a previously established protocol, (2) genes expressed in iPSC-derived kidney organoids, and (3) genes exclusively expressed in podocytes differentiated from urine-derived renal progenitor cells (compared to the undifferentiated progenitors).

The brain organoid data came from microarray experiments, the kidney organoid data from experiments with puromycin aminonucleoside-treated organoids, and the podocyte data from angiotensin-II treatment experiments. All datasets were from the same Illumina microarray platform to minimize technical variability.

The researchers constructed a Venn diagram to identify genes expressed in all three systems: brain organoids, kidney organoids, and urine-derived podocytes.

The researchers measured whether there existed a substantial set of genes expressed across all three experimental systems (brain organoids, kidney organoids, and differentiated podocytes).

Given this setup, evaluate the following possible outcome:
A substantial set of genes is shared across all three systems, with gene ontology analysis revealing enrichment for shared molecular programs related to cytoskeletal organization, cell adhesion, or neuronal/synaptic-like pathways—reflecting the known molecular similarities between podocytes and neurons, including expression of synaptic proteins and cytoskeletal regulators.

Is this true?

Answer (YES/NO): YES